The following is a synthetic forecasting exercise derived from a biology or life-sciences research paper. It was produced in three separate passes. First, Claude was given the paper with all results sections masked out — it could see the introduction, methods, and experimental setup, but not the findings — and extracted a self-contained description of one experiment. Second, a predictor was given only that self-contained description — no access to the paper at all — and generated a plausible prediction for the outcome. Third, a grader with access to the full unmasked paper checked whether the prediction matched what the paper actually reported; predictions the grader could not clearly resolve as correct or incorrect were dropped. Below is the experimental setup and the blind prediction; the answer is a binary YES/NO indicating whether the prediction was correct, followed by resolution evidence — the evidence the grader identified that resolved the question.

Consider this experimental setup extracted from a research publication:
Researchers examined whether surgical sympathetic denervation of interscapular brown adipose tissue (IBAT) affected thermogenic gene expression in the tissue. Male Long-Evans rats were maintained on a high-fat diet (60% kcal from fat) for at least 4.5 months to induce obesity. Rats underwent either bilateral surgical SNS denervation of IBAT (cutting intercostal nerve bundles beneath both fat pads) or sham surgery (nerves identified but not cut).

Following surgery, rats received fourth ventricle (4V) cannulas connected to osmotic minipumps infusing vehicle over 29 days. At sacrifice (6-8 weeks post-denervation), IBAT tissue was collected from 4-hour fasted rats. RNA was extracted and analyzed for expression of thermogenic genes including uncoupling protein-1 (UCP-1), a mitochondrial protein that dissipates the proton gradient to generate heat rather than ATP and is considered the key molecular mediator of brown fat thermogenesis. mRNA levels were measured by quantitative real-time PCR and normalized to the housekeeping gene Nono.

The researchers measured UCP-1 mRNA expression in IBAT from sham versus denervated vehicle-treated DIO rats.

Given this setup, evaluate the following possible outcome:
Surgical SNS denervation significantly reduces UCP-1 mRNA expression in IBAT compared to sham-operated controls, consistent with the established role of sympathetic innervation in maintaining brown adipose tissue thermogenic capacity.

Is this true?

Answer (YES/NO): NO